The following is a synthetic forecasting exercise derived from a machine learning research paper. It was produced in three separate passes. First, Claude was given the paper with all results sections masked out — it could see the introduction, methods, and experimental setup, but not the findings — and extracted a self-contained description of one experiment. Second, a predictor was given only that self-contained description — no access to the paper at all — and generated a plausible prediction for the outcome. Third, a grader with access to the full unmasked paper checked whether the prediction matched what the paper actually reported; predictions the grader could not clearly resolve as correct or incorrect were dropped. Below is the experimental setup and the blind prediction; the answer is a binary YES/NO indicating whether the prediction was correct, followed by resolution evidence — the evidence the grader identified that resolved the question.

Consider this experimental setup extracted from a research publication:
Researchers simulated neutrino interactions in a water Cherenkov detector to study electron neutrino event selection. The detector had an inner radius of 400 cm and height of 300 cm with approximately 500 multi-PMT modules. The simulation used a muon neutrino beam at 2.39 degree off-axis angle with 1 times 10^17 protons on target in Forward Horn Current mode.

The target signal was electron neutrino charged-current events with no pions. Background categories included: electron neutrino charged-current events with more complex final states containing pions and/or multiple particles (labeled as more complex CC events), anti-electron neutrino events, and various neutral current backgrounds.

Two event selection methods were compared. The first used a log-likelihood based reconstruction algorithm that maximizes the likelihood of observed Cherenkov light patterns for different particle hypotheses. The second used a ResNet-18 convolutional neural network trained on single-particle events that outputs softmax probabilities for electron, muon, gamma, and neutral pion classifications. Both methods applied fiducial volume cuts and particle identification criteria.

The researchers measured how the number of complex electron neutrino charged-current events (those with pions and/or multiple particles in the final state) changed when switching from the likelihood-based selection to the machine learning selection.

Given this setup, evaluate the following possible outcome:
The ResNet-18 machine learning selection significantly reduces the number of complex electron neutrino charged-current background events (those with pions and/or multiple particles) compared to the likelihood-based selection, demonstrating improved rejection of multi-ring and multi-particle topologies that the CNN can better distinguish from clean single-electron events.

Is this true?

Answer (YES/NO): NO